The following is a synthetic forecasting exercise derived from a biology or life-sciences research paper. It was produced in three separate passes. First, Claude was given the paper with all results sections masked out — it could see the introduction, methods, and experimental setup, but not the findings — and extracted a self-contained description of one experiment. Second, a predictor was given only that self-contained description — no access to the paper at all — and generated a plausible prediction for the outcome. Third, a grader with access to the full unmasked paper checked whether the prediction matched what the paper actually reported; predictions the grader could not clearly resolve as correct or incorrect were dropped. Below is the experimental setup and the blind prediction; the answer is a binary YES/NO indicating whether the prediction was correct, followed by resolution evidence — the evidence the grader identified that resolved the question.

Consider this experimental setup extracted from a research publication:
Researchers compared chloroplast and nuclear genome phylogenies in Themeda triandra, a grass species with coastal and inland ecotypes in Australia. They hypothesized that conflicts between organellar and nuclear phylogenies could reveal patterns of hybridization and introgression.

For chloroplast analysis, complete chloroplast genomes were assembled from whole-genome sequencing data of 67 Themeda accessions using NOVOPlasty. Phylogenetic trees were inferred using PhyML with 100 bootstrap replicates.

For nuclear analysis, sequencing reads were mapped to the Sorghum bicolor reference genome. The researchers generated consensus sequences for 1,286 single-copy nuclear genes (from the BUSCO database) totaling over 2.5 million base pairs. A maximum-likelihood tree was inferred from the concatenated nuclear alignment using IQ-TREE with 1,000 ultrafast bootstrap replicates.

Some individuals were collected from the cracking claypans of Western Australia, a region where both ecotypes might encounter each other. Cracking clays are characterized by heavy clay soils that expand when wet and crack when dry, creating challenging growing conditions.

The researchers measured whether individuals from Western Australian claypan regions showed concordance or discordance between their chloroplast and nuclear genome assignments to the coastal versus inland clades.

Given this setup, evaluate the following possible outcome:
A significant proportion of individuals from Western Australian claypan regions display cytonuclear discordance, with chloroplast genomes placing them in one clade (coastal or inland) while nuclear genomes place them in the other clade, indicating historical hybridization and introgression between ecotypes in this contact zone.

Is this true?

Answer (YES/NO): YES